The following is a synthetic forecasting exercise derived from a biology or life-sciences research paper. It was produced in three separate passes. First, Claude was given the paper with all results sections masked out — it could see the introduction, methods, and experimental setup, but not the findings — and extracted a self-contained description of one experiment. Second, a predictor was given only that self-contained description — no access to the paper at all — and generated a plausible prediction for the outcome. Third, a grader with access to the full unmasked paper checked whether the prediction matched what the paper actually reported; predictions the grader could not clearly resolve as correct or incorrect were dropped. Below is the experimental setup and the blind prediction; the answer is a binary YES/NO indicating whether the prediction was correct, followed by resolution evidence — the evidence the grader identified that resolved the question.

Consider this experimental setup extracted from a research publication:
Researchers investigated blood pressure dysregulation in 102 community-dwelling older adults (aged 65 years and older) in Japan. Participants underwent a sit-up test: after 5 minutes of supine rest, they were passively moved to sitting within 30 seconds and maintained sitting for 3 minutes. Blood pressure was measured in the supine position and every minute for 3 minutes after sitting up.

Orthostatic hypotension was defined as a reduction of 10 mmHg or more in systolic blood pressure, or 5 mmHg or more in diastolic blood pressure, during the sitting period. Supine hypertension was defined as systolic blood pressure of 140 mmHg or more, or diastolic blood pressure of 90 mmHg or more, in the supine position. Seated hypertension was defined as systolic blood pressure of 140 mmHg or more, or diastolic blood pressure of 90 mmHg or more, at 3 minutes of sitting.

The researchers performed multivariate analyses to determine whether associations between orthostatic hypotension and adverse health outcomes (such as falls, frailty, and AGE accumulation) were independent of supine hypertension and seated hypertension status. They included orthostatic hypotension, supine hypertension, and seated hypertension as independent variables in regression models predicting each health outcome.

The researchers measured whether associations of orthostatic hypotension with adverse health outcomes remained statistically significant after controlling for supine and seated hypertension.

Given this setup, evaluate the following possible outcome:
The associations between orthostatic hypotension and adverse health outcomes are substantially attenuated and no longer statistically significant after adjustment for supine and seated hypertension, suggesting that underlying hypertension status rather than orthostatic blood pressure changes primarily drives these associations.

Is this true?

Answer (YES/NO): NO